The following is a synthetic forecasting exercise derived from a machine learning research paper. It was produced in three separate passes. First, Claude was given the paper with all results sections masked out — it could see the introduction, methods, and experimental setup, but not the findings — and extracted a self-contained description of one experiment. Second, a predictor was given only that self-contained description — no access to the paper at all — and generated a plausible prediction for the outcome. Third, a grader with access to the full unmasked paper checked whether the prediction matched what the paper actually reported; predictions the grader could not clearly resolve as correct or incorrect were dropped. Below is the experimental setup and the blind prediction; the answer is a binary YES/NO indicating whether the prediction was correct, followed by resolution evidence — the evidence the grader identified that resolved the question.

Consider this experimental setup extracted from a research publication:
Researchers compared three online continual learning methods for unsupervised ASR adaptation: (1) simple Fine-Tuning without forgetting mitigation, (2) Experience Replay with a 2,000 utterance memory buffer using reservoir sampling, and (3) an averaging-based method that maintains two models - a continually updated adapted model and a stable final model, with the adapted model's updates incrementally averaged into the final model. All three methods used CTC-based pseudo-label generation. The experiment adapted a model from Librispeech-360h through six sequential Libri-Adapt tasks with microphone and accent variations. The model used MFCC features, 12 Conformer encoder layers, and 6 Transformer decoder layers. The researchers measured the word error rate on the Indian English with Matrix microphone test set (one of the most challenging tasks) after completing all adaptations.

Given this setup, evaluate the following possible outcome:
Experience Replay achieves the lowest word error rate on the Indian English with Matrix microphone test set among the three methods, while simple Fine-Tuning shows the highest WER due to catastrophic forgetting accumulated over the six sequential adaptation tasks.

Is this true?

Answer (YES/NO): YES